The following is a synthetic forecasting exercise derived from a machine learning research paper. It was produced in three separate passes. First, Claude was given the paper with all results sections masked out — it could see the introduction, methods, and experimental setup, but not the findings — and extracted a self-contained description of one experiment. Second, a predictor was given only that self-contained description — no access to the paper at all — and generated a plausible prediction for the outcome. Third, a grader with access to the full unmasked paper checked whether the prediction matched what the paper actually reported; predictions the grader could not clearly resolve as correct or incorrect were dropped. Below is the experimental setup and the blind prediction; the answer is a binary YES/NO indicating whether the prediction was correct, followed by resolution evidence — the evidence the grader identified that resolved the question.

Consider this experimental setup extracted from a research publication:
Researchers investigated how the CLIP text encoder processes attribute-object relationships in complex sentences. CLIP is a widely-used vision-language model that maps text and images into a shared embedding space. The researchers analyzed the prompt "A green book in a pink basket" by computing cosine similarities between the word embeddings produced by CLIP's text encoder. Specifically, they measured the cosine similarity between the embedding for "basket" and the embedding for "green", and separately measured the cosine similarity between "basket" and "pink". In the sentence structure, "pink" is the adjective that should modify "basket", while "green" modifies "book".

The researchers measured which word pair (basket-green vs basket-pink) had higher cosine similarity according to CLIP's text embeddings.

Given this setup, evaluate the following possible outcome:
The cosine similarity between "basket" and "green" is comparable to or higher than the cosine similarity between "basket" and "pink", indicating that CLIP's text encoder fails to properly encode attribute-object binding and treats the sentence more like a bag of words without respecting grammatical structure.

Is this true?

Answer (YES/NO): YES